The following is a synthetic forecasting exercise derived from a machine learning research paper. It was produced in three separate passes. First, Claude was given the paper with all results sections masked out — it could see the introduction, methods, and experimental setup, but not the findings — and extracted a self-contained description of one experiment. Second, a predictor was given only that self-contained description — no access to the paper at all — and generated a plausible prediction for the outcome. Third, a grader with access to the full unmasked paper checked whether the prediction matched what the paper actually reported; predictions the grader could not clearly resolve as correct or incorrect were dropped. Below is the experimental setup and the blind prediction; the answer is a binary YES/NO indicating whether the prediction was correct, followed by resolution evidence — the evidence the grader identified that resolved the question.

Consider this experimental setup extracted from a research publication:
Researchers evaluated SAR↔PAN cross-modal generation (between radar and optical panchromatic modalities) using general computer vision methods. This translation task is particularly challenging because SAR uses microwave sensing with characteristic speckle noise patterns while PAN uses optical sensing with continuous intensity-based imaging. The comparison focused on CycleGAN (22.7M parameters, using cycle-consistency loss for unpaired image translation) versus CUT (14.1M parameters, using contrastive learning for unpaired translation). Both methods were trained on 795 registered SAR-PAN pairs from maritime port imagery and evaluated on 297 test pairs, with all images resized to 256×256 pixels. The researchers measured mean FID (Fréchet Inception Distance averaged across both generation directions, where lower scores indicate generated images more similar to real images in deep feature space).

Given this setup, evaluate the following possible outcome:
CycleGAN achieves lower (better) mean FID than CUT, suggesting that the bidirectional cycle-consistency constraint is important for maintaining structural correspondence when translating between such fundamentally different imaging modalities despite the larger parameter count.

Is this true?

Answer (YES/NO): YES